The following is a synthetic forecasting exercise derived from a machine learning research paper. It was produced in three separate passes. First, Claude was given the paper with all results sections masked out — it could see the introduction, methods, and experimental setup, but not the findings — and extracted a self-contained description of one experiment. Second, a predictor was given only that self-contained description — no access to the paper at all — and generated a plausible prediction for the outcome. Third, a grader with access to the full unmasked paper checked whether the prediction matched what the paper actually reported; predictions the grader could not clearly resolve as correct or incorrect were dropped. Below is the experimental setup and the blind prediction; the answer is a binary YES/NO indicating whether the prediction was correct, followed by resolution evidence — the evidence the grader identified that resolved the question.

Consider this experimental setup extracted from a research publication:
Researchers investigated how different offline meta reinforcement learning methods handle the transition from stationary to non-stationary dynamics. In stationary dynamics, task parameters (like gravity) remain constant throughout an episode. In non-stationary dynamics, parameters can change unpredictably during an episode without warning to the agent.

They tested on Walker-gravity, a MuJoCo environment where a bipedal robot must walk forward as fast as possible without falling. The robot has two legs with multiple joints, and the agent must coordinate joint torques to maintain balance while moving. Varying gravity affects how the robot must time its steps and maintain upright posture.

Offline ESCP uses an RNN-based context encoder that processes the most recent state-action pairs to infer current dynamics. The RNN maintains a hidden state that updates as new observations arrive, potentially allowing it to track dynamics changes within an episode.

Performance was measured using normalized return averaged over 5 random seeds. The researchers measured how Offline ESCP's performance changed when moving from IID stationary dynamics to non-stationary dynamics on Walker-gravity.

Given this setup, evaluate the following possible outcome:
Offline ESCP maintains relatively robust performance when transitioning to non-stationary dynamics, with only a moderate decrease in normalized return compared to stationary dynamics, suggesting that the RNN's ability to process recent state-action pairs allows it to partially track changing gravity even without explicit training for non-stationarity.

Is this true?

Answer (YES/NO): NO